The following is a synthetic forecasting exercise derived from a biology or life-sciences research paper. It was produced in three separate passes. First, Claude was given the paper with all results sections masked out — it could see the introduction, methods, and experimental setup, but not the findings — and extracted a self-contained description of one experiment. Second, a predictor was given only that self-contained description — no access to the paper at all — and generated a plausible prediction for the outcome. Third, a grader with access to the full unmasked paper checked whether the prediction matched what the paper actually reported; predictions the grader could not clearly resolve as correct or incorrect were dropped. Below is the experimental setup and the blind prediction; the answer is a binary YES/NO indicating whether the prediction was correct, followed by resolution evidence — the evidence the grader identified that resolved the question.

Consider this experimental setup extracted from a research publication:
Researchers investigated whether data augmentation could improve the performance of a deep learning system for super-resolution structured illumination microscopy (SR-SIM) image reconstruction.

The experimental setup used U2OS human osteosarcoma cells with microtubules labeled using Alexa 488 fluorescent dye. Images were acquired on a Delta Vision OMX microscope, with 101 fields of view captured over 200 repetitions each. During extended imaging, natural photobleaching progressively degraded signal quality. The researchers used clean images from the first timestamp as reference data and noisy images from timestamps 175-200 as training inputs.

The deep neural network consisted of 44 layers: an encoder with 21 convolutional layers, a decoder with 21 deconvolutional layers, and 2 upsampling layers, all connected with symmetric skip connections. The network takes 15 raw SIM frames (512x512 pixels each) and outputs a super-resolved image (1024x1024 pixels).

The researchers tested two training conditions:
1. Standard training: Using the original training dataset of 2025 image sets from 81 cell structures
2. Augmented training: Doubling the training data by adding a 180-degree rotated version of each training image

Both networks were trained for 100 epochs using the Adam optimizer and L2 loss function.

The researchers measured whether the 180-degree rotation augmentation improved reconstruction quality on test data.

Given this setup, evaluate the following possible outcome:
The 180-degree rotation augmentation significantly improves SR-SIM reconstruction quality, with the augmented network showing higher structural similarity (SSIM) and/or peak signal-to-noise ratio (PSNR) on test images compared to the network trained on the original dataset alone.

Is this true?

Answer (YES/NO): NO